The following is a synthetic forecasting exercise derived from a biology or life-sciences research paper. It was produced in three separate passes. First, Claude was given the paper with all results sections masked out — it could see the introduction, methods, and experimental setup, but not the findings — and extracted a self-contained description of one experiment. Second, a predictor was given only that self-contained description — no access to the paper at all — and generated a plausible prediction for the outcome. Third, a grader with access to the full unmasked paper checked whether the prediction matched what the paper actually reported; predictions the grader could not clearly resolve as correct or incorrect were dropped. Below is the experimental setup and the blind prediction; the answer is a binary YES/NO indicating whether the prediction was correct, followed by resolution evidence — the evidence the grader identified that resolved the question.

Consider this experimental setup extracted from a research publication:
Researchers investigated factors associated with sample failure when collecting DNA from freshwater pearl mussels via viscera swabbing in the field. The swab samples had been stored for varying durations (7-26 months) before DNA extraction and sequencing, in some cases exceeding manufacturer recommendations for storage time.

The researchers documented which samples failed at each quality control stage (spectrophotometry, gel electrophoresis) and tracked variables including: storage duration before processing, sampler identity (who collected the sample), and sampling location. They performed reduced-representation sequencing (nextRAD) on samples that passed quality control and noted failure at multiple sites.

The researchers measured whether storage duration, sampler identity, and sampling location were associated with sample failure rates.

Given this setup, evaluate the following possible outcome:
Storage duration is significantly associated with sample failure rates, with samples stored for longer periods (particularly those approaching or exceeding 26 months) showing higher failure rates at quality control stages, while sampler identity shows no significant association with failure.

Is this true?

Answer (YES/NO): NO